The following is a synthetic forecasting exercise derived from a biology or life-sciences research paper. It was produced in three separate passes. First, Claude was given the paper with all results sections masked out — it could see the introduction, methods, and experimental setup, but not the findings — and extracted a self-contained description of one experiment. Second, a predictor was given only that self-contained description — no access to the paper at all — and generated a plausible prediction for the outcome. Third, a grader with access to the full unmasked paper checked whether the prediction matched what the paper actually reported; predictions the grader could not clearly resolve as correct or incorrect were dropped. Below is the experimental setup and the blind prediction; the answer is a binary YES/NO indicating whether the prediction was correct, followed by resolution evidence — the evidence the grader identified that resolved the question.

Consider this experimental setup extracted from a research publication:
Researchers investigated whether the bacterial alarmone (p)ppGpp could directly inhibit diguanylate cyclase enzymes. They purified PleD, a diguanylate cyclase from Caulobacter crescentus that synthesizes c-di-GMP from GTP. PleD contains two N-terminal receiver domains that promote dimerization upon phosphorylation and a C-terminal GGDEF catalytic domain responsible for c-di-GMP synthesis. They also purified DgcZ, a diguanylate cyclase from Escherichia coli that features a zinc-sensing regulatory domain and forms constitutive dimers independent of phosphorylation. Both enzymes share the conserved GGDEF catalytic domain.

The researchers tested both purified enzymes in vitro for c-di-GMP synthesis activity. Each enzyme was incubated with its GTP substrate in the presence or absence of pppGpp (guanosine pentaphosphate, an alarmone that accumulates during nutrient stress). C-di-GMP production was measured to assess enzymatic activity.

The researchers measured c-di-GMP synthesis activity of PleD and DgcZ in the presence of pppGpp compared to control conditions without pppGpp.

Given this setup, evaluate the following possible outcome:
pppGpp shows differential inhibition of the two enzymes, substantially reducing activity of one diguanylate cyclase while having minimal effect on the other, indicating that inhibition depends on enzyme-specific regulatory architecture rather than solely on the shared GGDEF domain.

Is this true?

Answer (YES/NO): YES